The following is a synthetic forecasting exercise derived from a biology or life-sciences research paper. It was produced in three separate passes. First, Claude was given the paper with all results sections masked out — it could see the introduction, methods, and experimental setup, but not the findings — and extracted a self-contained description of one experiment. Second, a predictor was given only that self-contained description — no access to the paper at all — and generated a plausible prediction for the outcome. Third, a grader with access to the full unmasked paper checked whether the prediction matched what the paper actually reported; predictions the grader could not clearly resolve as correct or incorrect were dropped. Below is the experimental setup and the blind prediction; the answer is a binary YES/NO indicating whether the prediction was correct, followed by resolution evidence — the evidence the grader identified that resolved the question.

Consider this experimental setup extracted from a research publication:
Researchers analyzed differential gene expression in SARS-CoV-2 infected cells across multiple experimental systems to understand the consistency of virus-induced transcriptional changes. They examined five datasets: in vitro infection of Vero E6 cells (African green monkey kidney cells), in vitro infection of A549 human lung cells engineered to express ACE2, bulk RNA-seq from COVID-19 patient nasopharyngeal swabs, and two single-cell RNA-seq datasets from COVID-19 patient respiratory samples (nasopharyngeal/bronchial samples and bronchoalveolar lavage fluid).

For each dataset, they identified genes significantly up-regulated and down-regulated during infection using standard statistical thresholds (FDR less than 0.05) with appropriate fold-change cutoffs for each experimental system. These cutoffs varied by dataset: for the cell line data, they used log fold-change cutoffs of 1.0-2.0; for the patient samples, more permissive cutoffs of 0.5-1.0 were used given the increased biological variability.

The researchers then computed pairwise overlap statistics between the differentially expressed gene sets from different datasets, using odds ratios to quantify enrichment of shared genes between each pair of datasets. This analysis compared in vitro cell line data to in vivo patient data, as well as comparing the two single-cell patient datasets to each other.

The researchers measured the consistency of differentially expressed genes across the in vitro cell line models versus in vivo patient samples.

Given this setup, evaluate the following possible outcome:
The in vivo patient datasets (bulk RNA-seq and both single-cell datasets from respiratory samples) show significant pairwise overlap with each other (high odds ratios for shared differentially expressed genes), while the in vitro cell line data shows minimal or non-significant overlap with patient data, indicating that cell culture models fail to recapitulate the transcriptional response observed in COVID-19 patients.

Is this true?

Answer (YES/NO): NO